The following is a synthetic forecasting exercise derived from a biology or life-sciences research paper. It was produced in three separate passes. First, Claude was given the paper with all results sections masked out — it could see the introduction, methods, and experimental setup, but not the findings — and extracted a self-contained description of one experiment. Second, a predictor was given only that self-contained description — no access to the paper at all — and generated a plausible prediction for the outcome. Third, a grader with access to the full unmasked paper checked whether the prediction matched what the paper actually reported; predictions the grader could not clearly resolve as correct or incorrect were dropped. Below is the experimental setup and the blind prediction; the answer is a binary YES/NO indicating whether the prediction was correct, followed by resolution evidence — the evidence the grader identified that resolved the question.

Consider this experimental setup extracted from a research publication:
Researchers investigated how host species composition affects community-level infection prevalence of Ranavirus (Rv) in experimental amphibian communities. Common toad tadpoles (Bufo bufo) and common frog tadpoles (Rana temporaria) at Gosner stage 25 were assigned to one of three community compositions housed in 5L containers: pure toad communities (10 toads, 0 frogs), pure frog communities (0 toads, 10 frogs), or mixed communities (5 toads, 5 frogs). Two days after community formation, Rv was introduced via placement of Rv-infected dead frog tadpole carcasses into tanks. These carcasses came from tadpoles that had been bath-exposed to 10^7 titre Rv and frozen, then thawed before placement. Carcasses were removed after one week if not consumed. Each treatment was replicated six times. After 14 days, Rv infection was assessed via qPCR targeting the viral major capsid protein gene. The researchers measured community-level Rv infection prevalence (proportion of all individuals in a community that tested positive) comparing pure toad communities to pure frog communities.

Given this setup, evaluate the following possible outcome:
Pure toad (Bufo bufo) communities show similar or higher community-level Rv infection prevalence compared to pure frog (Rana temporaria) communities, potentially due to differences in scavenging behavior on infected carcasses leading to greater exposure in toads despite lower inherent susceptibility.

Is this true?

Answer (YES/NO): NO